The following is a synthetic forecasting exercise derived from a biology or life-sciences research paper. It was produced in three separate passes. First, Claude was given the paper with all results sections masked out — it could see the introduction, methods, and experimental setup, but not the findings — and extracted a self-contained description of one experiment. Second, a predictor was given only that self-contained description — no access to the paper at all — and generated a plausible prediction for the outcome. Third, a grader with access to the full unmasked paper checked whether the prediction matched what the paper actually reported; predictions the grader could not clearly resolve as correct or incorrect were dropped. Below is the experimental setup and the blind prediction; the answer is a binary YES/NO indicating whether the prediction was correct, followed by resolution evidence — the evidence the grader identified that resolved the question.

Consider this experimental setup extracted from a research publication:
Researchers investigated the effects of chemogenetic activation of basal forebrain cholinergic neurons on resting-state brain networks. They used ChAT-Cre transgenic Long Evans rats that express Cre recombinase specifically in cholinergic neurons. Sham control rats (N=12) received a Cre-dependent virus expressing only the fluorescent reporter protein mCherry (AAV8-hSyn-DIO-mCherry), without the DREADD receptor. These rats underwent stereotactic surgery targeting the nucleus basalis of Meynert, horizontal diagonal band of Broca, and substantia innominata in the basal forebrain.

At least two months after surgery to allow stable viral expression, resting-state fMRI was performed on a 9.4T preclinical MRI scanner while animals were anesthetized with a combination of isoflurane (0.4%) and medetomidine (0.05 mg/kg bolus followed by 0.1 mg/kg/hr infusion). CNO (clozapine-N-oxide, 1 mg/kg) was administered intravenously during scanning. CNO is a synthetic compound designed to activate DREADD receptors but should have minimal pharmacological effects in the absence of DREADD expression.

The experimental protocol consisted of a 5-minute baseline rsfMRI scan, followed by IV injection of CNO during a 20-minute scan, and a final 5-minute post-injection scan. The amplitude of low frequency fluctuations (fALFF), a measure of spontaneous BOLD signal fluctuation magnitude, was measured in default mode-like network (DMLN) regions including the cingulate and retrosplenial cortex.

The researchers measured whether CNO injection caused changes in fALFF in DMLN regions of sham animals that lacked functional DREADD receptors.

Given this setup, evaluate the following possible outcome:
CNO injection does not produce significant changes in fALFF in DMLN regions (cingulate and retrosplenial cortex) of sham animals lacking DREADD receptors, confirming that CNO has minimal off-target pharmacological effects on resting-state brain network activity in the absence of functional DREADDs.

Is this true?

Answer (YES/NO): YES